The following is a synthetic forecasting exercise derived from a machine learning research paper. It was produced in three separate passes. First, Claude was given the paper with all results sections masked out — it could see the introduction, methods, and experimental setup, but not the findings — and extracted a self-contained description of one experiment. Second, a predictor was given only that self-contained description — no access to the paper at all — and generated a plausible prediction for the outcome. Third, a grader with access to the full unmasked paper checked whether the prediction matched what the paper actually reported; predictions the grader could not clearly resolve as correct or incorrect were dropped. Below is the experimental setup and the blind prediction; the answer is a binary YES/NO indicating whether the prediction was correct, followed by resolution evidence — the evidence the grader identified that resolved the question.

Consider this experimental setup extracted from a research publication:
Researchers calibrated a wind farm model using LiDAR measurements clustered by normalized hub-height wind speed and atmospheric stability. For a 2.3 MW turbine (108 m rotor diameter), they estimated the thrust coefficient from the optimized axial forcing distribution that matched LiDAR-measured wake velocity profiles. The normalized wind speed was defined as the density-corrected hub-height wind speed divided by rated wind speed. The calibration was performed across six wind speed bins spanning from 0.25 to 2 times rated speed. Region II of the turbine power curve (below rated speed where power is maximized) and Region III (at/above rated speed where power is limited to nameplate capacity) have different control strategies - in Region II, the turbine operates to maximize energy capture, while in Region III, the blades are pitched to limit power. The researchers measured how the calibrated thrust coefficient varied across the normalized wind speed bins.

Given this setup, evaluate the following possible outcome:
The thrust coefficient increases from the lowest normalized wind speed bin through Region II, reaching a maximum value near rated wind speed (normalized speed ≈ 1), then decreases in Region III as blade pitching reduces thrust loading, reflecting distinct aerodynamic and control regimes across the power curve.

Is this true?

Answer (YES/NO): NO